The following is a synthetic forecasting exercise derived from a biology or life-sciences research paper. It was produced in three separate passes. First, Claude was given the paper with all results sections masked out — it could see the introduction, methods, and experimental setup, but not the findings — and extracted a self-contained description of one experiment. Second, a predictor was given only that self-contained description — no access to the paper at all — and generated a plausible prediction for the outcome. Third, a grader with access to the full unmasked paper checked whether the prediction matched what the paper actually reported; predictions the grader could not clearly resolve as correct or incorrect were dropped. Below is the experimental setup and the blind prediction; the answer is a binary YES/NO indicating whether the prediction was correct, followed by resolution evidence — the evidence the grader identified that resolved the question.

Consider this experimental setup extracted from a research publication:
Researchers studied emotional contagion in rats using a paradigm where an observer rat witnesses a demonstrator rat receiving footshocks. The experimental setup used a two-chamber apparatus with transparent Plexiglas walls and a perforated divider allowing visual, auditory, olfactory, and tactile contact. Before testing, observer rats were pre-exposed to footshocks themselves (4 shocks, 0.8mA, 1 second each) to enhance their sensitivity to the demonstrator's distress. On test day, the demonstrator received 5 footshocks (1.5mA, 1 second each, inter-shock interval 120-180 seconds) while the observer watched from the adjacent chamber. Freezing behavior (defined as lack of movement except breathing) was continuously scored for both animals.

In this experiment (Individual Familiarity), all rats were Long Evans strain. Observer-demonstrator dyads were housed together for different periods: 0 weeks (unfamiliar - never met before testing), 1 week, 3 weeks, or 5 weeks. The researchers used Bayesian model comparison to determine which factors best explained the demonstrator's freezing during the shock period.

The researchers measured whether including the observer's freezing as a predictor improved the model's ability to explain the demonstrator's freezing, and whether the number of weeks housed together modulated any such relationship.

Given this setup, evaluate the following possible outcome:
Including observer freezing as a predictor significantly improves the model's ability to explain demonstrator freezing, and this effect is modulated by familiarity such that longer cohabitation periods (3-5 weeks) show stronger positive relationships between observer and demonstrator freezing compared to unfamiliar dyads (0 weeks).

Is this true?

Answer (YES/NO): NO